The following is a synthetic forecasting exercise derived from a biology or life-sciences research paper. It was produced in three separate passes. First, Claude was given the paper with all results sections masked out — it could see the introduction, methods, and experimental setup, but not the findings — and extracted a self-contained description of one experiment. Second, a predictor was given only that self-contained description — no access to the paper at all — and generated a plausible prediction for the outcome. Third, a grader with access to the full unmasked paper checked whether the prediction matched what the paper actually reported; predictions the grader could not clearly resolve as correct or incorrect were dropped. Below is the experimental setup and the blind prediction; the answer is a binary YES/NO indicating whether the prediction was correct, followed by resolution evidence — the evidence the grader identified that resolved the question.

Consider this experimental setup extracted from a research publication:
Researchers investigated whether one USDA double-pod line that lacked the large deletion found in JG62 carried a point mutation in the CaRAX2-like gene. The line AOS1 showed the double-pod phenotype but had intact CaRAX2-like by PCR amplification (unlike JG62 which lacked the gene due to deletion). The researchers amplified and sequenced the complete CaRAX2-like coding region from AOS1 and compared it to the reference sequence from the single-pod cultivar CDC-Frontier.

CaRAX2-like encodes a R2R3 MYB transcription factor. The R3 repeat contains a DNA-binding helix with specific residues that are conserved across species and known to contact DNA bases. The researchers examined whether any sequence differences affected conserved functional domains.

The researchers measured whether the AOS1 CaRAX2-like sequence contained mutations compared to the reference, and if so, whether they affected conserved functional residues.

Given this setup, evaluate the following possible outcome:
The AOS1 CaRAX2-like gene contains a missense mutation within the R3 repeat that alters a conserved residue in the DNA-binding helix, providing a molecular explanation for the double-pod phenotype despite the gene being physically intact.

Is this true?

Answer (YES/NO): YES